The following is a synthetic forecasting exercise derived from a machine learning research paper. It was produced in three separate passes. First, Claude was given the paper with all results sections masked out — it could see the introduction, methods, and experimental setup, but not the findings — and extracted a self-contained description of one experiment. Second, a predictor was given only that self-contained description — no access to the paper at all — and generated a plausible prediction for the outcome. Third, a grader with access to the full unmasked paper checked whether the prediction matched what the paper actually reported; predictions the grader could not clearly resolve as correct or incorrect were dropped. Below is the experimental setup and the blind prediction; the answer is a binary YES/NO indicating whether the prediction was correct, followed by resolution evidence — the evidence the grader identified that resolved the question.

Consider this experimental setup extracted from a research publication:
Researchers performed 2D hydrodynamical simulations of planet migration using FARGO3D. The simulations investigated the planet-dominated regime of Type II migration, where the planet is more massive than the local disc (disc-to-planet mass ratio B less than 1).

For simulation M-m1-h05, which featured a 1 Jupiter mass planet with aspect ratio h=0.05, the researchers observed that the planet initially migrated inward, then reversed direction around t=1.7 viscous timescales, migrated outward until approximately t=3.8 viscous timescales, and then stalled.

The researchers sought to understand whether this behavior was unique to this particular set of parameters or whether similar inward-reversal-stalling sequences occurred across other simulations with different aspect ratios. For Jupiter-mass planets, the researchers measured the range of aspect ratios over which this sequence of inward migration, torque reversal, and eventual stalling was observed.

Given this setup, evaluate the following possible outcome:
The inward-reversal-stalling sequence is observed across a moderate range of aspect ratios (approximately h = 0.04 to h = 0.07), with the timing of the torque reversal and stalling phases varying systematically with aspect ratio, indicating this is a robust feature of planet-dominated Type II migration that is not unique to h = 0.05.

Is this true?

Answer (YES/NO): NO